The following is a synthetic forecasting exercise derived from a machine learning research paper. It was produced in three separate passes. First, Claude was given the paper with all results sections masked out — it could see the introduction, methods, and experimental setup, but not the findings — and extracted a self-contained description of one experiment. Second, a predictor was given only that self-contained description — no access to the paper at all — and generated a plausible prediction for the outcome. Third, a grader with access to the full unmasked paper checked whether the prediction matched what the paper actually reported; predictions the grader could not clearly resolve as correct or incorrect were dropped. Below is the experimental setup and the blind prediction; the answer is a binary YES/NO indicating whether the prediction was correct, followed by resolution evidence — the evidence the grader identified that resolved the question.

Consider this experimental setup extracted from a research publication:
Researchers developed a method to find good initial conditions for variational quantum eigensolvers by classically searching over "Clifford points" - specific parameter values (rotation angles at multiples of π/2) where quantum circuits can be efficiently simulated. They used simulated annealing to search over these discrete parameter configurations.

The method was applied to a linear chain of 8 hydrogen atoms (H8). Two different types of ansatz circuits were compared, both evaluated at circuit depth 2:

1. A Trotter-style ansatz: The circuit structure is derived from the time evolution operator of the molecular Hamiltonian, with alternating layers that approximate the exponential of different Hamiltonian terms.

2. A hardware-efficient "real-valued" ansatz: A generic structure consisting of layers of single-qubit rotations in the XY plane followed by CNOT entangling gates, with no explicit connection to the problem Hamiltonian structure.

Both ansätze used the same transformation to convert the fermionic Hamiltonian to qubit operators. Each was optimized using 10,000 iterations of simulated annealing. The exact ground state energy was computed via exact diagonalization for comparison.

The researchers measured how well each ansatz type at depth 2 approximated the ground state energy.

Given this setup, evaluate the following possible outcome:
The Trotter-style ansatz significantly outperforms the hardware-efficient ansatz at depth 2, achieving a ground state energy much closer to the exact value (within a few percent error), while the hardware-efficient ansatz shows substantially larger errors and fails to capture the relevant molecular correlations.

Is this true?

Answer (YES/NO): NO